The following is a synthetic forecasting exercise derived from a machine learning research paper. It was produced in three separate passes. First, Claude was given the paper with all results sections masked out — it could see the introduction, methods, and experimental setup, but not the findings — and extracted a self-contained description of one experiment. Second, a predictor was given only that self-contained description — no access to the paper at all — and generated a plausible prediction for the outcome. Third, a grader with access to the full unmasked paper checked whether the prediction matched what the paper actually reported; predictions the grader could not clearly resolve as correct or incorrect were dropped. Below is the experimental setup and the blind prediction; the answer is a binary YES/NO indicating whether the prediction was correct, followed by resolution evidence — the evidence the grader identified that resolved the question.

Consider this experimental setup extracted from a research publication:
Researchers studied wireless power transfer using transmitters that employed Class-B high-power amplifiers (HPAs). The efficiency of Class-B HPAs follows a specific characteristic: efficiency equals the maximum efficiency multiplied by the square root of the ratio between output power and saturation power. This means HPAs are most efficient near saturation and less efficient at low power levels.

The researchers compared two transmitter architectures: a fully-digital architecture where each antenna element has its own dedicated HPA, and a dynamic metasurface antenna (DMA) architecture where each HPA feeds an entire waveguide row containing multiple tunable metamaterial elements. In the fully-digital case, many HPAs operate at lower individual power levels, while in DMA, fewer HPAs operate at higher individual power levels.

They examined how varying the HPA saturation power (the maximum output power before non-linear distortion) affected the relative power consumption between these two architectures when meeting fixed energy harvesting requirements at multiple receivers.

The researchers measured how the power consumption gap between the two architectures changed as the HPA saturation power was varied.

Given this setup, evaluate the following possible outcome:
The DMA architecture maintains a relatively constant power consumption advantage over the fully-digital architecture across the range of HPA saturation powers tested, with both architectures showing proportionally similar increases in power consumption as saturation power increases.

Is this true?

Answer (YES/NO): NO